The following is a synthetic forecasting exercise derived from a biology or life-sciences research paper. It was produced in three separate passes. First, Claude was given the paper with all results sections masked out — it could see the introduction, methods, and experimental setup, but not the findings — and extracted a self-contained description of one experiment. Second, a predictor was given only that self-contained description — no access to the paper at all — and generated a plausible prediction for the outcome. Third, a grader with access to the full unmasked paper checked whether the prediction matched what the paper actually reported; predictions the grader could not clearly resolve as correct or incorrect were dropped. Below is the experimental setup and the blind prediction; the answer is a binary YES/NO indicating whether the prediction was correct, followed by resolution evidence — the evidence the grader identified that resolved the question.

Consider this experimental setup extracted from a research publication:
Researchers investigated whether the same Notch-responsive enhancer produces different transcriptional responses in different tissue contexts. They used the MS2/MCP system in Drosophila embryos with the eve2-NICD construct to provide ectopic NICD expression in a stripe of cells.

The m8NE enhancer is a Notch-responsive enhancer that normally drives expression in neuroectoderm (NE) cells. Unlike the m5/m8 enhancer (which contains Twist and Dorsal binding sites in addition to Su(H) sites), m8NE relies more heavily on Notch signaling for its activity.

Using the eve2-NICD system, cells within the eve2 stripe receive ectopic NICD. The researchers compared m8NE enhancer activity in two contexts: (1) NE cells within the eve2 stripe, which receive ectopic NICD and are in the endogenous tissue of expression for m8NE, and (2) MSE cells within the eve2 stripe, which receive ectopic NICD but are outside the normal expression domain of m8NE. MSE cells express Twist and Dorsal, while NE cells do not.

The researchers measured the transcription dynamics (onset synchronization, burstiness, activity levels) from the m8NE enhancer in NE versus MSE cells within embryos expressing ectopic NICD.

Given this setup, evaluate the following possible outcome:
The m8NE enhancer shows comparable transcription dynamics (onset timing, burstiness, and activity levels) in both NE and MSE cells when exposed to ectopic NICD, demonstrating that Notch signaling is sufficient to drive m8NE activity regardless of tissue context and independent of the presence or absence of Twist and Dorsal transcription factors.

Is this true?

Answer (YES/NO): NO